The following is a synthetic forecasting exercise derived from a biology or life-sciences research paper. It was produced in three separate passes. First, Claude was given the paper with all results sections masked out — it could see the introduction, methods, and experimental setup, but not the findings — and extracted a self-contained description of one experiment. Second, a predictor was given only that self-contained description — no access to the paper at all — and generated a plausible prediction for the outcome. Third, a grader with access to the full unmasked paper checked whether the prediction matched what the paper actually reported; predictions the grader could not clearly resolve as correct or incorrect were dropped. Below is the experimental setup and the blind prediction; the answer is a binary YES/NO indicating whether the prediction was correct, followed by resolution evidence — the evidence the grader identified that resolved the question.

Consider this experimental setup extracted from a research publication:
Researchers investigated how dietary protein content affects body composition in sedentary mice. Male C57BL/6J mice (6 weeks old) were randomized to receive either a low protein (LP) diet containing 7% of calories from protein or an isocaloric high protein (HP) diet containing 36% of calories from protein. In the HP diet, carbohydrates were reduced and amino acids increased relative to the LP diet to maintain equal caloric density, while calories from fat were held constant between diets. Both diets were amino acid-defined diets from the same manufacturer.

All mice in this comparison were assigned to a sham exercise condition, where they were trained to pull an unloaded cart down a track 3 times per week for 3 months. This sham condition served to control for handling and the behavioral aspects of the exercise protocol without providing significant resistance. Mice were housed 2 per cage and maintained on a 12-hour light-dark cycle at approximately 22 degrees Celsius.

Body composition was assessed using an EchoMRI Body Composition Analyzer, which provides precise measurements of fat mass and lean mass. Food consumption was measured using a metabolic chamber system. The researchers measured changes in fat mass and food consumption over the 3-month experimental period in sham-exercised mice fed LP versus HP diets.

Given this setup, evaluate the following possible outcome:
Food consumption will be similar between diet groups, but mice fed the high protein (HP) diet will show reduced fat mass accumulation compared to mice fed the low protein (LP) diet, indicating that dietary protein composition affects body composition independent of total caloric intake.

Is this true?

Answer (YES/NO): NO